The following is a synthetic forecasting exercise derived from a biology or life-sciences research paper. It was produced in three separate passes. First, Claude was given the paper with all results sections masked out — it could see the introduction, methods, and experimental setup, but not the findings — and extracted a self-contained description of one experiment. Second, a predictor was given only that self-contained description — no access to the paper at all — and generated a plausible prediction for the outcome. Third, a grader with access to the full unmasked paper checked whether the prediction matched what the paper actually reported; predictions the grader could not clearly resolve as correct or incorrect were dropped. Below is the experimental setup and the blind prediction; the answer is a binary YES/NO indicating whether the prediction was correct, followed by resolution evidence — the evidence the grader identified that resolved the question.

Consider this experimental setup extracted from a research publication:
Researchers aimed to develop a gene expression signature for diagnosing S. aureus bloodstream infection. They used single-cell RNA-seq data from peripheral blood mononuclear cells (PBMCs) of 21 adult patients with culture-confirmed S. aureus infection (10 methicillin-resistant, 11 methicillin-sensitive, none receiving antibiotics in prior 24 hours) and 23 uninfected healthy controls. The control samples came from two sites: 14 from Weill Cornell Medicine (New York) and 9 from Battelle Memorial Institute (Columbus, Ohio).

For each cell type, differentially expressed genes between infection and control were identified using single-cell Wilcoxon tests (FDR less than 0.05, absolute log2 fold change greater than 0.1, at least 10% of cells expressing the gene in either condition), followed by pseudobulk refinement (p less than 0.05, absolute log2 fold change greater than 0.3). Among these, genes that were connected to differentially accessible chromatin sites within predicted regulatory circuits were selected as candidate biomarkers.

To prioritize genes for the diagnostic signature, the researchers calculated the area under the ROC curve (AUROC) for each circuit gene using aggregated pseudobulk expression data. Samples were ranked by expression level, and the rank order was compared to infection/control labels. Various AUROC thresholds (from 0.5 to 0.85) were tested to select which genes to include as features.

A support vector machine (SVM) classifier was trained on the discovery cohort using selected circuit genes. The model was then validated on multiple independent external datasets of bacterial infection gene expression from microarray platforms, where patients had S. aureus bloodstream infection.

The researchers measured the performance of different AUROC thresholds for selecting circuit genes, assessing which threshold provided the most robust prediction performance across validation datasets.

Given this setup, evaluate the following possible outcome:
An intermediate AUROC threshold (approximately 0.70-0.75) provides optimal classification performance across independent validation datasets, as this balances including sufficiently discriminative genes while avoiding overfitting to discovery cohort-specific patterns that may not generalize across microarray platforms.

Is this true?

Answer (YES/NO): YES